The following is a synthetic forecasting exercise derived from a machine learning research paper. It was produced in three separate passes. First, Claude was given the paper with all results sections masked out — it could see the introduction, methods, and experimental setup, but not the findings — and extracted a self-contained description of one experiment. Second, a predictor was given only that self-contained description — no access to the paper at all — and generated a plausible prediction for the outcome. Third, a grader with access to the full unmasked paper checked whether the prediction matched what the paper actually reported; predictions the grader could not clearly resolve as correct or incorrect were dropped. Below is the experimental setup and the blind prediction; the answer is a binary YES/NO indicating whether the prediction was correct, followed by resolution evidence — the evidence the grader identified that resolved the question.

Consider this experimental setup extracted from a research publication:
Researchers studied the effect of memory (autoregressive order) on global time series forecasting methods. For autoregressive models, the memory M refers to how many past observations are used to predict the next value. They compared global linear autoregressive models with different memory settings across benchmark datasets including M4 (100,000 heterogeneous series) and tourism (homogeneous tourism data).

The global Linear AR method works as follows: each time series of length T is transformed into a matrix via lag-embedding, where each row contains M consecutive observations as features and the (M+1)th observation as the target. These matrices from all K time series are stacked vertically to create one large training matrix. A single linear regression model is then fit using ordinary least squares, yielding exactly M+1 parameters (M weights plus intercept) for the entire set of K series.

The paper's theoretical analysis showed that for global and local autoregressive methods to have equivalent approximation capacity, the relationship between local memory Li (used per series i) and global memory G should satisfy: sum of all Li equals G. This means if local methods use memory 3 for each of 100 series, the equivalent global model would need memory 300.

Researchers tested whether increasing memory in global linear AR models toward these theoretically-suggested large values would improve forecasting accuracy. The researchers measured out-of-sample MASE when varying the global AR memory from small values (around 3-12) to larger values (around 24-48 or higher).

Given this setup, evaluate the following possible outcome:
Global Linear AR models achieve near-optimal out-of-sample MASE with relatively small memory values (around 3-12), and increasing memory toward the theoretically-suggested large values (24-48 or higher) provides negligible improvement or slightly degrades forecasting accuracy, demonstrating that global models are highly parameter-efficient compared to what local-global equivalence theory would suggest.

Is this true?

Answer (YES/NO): NO